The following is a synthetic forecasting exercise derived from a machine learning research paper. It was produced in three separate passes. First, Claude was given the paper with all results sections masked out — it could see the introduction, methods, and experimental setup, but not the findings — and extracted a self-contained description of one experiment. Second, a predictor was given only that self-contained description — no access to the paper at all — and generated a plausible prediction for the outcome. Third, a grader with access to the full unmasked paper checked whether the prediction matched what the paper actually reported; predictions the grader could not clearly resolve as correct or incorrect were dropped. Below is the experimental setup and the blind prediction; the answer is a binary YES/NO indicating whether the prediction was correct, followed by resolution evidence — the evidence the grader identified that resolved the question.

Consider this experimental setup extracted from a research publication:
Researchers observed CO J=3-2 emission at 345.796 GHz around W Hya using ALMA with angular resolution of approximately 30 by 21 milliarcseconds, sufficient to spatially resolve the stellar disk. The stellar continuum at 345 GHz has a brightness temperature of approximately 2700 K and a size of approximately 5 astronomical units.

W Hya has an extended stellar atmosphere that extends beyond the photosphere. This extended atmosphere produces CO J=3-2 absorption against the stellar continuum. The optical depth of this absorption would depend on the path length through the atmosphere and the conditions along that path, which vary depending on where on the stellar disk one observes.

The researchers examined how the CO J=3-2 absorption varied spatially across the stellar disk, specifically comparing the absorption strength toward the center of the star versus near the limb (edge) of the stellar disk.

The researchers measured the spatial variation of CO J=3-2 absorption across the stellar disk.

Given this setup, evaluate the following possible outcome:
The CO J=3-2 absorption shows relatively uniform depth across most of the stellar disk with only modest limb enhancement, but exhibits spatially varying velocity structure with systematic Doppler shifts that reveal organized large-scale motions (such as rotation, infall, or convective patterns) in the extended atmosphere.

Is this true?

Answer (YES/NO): NO